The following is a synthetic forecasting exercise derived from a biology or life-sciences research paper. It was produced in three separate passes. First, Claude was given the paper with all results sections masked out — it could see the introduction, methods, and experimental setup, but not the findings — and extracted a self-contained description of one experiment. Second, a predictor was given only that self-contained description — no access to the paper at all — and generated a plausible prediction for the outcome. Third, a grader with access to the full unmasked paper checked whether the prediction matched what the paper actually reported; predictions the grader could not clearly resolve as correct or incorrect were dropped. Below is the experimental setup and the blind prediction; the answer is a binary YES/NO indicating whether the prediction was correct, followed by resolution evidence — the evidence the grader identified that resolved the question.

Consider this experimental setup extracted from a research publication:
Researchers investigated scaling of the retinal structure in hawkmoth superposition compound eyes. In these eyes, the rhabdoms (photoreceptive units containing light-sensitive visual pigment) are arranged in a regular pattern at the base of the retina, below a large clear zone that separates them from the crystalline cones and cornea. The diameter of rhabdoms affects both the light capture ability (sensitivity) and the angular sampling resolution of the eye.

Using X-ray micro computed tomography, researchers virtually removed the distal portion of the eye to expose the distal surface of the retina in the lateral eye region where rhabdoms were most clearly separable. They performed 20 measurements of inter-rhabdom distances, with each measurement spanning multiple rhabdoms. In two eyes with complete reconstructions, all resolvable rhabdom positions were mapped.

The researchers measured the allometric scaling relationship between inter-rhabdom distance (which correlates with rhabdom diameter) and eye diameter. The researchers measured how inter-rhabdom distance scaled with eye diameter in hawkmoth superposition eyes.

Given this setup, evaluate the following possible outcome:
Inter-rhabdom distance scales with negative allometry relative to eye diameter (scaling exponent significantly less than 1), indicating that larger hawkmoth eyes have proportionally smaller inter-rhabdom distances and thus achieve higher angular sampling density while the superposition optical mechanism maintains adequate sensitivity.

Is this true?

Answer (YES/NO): YES